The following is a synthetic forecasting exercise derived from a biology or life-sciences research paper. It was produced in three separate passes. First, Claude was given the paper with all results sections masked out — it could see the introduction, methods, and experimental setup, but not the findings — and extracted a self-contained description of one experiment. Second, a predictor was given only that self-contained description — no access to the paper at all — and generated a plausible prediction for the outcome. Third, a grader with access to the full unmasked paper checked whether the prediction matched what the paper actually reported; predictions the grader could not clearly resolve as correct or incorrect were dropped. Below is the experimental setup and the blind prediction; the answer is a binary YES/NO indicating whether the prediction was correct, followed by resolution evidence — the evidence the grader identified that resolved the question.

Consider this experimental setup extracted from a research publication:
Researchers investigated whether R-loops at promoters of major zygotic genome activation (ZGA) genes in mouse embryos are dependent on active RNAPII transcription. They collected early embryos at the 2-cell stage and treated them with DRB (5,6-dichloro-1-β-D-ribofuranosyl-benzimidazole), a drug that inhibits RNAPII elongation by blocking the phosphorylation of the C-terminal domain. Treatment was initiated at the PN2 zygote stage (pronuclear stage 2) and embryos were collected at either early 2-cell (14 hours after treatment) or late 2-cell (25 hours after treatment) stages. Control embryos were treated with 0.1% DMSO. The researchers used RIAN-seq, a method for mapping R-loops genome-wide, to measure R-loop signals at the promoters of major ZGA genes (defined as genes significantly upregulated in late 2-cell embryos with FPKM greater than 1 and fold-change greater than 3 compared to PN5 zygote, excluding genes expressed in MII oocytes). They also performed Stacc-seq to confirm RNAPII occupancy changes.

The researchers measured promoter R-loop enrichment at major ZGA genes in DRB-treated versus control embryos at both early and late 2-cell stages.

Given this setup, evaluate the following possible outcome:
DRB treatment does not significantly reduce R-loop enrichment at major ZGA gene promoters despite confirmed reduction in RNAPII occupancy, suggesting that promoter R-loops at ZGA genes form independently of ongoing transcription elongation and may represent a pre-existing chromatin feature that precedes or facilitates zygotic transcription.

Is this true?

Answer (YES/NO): NO